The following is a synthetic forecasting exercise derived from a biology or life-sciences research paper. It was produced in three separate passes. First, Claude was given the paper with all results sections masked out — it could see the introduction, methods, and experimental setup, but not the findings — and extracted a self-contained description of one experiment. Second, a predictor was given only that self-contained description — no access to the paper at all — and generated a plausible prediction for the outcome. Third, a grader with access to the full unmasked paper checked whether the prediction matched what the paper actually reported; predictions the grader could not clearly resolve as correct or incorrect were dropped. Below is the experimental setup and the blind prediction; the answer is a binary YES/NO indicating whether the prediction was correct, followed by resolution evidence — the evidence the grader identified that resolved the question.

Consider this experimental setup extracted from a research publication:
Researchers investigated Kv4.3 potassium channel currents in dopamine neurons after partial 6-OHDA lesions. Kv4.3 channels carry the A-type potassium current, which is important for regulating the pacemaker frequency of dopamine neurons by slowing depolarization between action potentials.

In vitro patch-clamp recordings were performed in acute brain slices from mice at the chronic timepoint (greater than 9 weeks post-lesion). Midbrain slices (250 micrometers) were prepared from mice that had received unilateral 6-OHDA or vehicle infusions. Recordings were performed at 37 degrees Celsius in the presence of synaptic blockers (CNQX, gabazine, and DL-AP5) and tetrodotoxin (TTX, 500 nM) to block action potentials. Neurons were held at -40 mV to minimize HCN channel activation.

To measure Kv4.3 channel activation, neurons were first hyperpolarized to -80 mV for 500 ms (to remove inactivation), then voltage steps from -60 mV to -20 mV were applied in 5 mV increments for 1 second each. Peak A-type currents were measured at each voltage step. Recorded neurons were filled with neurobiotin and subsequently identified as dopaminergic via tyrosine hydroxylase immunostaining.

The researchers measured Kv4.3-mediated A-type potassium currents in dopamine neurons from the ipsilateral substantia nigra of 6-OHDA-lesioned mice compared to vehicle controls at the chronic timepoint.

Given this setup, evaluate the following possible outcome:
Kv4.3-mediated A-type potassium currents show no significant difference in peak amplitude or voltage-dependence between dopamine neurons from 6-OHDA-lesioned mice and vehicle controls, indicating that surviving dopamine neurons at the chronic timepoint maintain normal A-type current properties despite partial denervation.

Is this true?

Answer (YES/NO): NO